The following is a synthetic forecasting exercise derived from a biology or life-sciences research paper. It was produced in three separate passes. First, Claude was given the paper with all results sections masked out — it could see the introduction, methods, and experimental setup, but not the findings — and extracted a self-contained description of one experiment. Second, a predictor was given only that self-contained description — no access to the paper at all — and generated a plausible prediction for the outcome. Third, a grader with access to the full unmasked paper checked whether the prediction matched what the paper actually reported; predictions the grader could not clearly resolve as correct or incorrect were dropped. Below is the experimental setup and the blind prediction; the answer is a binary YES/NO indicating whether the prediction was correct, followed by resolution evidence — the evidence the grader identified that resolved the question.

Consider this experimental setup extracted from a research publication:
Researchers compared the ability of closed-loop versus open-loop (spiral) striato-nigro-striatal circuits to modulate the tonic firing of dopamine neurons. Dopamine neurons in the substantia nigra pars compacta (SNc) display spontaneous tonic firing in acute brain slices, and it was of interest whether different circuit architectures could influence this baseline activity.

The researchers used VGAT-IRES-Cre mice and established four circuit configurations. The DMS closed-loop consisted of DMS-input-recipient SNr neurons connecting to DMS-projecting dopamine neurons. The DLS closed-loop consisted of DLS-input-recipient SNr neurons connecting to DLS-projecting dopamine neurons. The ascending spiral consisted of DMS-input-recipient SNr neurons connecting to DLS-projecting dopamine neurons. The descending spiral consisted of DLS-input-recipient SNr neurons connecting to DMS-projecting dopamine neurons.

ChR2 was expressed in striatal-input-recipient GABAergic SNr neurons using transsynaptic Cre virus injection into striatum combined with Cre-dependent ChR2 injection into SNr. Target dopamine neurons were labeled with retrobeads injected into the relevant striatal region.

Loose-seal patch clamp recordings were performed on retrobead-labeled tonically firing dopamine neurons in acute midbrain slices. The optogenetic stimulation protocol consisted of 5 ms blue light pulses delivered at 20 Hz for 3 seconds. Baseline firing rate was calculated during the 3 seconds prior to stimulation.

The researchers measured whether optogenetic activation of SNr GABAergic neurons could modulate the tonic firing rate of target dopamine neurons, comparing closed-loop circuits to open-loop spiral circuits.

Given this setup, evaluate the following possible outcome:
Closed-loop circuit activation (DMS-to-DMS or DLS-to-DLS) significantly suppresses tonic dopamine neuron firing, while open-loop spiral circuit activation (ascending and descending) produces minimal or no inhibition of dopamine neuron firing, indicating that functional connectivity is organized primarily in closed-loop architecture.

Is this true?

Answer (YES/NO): YES